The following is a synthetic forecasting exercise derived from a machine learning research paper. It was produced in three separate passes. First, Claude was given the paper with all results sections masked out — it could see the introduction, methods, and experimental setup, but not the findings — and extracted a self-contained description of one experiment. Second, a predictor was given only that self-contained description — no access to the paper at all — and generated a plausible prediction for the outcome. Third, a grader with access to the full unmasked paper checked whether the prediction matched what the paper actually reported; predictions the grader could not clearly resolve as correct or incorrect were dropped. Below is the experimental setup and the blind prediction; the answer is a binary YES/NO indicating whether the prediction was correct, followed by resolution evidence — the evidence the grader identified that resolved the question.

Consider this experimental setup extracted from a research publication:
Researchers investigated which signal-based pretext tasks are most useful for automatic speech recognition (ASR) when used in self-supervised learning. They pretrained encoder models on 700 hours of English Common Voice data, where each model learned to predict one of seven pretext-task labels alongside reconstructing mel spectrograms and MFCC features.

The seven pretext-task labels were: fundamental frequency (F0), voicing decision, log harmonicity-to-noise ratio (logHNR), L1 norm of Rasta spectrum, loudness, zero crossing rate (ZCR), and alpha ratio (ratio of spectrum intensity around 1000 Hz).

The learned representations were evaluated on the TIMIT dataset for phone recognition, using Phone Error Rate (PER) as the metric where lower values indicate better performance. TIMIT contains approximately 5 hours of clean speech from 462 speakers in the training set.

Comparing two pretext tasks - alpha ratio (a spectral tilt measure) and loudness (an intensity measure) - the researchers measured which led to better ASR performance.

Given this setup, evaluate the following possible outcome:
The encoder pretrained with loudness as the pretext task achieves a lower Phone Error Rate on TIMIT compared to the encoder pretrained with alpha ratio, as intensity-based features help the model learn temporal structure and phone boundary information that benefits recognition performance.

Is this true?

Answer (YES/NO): NO